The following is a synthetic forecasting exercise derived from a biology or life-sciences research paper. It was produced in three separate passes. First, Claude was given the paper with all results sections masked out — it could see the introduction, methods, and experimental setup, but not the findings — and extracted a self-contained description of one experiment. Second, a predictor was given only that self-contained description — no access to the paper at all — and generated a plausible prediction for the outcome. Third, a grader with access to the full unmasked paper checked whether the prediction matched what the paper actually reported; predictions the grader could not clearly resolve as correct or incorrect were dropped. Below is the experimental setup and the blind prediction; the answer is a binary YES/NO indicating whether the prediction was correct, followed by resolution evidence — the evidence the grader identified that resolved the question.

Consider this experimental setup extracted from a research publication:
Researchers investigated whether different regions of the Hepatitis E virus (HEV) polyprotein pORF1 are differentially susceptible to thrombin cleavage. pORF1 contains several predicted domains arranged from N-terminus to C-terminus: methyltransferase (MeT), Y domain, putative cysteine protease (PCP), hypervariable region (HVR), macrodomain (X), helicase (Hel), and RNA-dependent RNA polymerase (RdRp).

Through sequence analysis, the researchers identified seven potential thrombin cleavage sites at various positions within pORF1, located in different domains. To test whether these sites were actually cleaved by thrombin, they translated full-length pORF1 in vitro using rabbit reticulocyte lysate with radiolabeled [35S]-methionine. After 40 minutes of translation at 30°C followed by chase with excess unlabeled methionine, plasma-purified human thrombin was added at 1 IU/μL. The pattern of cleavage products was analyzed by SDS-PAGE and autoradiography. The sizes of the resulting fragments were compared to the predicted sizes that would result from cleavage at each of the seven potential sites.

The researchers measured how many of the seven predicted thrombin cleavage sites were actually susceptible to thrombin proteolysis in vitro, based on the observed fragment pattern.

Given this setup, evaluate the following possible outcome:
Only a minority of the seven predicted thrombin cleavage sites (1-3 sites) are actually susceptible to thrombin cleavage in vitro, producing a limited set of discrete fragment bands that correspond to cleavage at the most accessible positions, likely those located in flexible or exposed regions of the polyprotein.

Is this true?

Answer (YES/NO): NO